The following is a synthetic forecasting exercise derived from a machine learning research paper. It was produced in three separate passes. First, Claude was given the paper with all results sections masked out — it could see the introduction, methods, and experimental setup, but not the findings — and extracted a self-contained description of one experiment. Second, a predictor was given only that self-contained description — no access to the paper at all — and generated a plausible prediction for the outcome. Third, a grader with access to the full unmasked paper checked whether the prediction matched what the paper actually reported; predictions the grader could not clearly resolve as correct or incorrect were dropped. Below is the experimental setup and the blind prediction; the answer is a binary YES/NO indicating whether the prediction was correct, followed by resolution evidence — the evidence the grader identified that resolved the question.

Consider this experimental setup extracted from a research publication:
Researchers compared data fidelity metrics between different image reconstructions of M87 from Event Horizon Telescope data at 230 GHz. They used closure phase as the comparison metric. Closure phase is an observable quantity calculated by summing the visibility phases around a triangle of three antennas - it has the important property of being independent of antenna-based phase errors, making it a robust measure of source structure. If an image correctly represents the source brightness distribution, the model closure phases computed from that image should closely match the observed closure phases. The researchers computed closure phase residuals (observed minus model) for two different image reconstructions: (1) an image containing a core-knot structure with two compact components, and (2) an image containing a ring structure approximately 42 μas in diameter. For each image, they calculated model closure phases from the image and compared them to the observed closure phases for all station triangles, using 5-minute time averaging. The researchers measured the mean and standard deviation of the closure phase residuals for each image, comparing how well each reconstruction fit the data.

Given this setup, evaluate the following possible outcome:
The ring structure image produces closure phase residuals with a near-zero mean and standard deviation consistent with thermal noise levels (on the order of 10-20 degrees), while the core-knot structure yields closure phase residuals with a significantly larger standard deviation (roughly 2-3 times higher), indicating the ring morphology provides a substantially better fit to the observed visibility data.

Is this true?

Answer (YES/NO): NO